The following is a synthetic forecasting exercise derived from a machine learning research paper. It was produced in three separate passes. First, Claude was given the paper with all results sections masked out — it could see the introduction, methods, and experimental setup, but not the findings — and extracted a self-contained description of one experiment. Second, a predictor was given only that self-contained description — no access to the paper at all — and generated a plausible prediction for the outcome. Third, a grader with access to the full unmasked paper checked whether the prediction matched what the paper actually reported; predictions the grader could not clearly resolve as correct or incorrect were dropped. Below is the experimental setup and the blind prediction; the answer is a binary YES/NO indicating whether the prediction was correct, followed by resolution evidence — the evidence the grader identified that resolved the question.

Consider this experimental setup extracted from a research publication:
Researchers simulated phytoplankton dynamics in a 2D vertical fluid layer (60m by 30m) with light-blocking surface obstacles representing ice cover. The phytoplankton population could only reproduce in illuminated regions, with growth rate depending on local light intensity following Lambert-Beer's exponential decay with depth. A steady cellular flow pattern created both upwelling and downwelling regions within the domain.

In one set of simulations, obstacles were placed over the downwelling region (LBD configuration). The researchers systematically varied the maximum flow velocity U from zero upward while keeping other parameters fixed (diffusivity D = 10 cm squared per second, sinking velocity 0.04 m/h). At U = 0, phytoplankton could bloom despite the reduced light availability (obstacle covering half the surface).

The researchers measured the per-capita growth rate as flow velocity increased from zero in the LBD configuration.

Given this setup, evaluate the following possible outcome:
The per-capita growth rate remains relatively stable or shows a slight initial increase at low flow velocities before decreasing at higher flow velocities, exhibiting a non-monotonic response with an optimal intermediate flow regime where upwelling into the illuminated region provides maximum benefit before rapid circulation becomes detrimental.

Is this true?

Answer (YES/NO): NO